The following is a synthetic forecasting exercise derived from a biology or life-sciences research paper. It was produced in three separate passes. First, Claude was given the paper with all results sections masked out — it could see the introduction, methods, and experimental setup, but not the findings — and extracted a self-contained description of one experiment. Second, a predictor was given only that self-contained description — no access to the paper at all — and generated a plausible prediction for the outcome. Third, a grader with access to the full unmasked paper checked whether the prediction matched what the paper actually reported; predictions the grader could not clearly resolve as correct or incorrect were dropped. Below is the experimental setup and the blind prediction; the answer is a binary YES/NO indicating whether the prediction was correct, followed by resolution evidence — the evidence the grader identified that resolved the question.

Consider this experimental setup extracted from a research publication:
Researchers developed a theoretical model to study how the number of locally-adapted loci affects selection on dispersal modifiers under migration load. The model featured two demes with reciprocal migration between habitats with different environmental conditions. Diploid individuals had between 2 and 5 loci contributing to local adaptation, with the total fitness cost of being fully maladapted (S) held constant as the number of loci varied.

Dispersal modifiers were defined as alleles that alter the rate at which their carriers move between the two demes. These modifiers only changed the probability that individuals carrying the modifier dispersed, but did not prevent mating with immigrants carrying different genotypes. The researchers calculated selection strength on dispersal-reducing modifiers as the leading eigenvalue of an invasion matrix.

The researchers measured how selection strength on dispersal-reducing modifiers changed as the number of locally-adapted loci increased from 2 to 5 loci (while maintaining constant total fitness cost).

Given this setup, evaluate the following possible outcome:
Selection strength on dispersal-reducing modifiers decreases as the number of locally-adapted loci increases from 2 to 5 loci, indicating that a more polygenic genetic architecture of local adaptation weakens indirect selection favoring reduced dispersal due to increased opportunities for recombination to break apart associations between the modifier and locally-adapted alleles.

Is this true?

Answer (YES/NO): YES